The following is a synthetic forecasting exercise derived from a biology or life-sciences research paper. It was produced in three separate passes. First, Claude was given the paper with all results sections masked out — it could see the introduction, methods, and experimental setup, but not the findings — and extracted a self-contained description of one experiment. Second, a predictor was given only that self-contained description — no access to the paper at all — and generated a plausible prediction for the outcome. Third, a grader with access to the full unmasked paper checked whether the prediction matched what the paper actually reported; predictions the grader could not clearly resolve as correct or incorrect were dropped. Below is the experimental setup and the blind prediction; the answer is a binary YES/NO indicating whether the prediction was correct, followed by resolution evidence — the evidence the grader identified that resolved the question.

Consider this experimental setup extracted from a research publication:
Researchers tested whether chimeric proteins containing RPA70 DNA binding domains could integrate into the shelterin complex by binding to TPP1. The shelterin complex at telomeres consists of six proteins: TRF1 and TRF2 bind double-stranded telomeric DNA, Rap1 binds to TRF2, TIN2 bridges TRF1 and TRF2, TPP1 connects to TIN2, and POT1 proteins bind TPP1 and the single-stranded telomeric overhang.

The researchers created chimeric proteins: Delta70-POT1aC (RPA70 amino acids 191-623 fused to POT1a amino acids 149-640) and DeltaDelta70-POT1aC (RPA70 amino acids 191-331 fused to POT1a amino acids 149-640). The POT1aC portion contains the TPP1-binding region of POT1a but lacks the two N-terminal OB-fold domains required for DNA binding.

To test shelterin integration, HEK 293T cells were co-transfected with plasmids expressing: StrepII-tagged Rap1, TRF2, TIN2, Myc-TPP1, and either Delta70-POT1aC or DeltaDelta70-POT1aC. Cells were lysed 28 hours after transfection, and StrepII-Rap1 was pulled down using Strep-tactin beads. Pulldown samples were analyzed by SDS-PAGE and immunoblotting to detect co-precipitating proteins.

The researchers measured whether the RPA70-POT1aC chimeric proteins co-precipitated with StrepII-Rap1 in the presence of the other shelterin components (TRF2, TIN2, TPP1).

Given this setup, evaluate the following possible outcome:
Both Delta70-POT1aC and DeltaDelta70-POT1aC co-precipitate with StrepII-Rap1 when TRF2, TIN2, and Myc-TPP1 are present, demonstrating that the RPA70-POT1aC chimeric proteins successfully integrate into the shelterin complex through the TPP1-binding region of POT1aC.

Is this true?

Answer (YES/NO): YES